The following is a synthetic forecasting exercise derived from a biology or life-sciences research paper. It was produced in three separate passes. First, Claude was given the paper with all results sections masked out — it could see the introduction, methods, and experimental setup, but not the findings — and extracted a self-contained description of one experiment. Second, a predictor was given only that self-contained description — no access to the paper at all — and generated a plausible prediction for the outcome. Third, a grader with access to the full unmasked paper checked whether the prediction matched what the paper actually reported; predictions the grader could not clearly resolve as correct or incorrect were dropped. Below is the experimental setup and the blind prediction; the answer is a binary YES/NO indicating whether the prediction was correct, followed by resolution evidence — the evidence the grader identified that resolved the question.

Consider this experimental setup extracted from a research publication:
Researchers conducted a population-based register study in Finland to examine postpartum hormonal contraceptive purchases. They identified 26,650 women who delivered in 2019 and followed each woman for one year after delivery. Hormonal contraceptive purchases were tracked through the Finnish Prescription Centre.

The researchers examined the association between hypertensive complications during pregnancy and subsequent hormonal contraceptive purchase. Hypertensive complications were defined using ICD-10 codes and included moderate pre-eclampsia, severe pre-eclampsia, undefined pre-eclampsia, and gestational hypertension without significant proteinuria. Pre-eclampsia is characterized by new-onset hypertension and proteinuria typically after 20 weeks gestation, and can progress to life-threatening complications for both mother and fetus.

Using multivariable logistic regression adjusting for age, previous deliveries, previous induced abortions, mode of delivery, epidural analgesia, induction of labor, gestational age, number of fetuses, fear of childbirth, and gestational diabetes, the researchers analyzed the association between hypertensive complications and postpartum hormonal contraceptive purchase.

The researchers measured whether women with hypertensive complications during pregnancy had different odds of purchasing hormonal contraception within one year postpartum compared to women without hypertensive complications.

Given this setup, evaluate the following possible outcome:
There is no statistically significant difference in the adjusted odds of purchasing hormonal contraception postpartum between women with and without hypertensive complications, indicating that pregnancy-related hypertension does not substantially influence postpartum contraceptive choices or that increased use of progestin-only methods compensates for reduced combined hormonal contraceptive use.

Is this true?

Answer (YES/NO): YES